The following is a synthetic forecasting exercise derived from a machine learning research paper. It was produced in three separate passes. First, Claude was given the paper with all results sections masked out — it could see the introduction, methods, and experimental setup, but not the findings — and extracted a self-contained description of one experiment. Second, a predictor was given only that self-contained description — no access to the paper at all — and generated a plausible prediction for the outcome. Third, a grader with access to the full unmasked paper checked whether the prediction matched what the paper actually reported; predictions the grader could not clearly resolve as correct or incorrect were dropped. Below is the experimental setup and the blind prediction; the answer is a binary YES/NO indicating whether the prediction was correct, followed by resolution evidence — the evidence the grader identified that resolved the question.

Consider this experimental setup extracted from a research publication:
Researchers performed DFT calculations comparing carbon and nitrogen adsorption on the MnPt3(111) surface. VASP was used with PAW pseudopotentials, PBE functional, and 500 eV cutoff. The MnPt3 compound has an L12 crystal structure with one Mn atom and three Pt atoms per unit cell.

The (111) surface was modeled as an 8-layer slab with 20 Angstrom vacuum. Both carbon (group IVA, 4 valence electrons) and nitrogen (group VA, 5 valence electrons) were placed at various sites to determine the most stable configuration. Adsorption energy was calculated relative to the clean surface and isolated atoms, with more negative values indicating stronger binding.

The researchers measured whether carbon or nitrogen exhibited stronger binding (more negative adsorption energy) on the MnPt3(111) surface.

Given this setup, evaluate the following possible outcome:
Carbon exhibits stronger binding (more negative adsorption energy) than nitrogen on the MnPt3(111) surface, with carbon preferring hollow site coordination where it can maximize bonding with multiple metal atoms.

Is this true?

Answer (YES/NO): YES